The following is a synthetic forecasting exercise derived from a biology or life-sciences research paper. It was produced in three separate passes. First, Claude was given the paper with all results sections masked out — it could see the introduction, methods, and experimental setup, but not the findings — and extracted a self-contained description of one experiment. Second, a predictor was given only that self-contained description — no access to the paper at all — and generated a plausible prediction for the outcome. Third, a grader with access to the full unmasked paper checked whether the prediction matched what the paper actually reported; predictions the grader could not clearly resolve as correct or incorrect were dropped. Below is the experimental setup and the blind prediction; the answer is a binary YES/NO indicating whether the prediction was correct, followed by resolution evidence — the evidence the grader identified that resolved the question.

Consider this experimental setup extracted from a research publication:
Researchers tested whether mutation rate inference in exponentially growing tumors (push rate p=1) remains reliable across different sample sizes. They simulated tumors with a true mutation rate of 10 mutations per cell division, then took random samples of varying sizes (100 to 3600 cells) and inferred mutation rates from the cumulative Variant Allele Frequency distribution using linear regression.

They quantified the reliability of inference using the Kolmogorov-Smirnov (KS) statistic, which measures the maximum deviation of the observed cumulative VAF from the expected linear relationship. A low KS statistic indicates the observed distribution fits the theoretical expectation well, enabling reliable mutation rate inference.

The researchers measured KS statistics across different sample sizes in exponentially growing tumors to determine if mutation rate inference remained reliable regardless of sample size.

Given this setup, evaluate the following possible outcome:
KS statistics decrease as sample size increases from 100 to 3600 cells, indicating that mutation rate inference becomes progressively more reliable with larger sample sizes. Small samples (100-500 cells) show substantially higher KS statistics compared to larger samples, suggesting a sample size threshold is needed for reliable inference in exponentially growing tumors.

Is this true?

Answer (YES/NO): NO